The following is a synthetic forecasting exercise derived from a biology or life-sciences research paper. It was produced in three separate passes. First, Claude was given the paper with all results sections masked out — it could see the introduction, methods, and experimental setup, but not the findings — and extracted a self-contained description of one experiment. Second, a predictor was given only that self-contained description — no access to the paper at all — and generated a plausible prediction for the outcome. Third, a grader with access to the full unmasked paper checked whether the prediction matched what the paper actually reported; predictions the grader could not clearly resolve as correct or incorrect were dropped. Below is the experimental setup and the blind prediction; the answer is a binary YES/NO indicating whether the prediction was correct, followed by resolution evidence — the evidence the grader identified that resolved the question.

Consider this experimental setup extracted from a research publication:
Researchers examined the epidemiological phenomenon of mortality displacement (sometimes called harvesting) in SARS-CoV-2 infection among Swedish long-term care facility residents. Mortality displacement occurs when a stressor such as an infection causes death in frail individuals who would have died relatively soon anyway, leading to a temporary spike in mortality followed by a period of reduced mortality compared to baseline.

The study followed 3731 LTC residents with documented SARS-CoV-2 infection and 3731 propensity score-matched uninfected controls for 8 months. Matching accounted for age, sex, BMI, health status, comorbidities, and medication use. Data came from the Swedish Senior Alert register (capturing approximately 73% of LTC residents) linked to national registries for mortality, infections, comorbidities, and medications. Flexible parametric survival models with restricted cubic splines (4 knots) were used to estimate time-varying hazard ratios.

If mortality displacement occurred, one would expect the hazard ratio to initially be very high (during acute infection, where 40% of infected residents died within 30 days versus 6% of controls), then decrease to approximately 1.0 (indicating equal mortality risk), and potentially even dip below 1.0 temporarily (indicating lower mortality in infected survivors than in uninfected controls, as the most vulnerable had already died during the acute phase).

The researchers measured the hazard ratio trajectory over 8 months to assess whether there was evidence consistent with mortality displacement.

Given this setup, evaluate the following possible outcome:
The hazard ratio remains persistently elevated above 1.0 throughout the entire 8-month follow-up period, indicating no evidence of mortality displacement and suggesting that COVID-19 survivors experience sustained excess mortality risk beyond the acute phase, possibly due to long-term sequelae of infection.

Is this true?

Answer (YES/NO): NO